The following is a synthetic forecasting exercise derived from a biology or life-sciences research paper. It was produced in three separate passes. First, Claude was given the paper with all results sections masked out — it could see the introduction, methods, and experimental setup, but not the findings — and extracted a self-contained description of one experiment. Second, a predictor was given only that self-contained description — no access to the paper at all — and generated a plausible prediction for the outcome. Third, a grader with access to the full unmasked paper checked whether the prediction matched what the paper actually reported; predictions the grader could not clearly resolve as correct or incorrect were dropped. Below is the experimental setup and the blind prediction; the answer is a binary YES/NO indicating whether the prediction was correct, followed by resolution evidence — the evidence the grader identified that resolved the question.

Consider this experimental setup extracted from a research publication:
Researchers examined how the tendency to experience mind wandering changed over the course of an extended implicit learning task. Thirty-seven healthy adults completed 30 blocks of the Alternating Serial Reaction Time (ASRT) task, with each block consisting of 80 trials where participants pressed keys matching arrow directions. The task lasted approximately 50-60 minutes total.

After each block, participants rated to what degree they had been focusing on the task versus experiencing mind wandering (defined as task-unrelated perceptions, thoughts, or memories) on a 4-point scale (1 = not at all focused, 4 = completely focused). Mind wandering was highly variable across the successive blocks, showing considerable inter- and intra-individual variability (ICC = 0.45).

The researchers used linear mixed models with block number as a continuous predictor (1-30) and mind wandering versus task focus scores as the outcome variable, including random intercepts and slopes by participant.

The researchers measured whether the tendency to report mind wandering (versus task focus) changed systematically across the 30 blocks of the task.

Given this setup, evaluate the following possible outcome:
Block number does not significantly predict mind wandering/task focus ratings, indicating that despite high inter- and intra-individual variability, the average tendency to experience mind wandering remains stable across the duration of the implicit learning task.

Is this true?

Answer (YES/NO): NO